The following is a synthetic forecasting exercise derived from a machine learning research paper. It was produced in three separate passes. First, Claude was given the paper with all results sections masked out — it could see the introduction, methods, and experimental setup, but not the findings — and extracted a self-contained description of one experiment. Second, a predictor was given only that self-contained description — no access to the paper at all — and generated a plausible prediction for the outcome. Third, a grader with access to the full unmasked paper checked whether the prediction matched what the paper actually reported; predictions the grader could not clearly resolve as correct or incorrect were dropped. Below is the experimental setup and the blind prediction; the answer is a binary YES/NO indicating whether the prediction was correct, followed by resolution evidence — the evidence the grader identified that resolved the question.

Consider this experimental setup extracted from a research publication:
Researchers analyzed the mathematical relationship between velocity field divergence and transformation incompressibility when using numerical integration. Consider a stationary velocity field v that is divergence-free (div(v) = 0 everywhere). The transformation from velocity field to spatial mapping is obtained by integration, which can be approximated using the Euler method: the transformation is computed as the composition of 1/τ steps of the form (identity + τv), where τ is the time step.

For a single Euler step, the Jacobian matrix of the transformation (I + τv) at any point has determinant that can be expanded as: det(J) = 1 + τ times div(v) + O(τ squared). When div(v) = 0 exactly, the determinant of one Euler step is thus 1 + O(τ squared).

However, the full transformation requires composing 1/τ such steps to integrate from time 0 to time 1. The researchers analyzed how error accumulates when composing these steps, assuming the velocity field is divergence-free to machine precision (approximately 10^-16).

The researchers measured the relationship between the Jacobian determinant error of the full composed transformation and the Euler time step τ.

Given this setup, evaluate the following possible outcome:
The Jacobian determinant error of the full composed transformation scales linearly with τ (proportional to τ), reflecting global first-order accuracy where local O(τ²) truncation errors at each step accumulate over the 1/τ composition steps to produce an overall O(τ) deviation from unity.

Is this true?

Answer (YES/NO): YES